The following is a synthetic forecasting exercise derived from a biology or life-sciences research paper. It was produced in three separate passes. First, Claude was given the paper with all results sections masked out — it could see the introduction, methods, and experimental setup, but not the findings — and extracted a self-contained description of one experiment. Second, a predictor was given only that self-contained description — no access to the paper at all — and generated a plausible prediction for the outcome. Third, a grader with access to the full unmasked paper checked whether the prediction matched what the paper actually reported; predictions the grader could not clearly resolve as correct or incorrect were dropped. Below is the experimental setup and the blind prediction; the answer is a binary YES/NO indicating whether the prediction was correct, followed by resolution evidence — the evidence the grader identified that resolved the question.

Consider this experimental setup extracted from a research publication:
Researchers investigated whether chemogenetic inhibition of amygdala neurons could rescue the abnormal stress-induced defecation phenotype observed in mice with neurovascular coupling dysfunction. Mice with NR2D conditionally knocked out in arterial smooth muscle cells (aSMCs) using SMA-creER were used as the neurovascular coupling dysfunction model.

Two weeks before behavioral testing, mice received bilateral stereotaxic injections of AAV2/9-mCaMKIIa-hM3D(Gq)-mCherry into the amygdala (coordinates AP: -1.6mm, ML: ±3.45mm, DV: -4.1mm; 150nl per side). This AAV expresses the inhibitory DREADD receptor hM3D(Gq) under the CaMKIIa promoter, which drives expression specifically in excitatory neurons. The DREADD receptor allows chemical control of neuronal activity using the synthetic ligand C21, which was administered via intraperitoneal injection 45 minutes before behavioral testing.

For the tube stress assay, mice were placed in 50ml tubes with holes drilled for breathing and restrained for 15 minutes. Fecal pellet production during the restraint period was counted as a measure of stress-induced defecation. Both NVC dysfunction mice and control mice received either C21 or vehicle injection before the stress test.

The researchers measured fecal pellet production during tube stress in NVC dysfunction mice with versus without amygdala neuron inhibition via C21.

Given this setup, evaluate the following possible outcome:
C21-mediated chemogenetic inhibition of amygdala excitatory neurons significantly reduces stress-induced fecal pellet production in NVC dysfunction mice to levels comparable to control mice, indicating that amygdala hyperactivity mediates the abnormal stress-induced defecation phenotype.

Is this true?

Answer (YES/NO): YES